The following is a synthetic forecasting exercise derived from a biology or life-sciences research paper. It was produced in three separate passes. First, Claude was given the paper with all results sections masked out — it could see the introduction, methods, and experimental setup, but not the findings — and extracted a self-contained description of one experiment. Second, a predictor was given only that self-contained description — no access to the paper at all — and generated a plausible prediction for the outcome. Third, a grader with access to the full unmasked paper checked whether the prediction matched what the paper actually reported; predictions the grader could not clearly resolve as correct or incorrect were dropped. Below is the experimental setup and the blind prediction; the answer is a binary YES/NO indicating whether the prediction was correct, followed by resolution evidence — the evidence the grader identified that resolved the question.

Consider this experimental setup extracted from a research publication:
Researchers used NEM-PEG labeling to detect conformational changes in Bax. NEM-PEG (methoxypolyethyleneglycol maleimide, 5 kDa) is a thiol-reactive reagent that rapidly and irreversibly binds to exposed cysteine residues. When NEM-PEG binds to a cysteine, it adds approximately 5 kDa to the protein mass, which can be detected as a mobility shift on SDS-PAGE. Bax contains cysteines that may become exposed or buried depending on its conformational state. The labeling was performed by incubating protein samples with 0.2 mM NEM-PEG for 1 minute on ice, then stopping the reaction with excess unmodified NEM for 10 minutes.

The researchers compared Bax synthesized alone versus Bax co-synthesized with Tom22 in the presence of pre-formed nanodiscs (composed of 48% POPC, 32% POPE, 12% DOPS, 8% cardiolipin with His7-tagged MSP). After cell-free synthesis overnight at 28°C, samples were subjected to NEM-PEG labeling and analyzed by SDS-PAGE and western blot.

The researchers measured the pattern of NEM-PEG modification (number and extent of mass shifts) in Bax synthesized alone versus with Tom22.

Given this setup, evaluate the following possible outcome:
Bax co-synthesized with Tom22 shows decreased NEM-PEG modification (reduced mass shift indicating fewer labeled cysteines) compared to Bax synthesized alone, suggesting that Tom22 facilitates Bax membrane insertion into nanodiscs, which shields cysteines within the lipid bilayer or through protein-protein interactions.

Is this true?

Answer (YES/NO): YES